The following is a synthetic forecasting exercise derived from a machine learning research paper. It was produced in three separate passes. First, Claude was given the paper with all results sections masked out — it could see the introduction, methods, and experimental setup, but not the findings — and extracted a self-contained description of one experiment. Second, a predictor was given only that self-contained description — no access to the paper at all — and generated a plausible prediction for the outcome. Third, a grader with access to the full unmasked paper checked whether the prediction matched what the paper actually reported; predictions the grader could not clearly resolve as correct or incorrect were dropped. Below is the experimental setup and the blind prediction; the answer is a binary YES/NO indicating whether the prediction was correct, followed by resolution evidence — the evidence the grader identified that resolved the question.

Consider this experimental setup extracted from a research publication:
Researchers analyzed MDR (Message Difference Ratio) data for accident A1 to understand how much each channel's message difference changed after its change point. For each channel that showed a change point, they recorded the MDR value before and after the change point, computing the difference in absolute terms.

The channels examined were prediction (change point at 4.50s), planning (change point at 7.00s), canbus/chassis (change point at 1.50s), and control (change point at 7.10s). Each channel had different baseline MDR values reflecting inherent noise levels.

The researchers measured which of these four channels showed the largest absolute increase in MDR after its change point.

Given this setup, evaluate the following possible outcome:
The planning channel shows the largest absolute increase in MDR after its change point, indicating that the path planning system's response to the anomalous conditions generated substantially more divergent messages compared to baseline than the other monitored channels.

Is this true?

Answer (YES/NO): NO